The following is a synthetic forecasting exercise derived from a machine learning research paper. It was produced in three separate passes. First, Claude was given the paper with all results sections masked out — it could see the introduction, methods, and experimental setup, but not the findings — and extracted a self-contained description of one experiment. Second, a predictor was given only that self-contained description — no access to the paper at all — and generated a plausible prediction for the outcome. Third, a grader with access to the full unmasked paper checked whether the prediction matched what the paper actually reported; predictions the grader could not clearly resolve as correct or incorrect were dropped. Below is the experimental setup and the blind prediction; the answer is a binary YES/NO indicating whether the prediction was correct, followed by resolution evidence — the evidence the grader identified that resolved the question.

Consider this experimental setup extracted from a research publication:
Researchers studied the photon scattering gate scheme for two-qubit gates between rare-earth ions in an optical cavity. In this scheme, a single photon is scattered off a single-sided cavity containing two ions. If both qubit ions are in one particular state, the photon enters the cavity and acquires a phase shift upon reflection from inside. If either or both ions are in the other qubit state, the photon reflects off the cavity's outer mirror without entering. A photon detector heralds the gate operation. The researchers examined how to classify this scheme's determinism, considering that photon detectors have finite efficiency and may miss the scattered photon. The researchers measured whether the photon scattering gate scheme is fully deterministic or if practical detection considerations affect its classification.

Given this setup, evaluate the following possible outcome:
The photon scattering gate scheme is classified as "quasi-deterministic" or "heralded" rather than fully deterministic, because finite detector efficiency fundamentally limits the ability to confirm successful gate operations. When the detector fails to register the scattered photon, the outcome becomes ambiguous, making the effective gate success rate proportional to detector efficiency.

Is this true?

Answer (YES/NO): NO